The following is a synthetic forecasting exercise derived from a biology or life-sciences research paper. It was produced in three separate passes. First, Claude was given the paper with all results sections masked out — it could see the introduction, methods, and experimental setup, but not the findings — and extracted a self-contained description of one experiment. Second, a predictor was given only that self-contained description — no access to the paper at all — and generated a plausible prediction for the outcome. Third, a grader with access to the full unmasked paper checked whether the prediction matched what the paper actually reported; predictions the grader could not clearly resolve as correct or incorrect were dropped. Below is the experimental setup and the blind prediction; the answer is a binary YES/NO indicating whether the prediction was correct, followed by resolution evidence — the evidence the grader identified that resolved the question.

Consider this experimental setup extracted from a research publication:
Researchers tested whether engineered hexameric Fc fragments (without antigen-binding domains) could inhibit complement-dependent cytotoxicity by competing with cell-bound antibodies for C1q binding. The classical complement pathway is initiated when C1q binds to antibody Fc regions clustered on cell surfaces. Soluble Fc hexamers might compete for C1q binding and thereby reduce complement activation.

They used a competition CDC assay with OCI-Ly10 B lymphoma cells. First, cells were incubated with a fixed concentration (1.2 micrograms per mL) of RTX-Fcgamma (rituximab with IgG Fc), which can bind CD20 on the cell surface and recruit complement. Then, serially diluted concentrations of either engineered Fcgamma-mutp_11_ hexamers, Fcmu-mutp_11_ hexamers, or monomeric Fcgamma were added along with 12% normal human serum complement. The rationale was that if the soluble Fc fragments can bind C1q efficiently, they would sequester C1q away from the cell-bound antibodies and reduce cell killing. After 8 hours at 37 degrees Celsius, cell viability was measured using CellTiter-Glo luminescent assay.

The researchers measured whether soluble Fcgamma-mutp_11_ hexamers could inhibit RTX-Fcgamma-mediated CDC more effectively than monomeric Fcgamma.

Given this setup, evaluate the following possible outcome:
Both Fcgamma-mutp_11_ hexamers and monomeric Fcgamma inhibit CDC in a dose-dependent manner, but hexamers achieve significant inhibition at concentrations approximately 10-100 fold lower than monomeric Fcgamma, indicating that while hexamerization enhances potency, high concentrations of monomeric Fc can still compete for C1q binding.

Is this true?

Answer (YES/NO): NO